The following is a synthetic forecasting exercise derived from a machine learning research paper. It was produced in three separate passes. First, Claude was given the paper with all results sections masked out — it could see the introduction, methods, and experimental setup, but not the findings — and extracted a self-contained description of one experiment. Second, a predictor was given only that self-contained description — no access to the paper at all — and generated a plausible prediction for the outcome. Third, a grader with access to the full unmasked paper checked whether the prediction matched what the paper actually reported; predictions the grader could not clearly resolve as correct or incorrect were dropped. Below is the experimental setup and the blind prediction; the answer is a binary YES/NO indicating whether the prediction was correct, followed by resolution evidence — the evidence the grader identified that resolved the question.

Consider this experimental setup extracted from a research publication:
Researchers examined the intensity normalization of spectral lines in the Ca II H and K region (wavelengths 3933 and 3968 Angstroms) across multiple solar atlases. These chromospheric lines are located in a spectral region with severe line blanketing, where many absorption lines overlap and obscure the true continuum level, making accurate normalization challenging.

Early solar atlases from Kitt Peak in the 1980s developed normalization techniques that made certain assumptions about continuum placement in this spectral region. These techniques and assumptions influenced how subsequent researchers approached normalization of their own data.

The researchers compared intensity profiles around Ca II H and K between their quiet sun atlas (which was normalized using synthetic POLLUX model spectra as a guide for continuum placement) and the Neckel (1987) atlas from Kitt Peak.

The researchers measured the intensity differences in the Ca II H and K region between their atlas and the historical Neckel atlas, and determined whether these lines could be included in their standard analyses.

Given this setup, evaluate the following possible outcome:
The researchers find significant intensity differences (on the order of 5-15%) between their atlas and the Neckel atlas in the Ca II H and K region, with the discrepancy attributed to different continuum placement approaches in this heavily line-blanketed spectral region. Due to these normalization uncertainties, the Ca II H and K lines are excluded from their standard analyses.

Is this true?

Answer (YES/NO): NO